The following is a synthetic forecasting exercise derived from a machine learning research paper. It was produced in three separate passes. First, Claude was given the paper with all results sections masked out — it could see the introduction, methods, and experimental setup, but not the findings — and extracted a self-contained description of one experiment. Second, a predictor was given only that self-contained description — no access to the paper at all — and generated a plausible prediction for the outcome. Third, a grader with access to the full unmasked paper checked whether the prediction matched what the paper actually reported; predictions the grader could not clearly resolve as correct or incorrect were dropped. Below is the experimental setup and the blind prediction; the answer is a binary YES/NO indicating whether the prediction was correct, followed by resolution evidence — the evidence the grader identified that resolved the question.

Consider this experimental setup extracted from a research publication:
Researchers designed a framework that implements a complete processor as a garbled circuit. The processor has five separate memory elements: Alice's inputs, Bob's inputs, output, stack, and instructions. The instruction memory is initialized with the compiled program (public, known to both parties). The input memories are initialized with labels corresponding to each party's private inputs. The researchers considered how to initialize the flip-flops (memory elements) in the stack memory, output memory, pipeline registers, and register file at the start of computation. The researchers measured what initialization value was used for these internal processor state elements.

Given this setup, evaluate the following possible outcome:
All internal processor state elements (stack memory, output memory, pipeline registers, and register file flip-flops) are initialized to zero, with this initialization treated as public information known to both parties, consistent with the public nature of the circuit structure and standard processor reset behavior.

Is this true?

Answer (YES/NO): YES